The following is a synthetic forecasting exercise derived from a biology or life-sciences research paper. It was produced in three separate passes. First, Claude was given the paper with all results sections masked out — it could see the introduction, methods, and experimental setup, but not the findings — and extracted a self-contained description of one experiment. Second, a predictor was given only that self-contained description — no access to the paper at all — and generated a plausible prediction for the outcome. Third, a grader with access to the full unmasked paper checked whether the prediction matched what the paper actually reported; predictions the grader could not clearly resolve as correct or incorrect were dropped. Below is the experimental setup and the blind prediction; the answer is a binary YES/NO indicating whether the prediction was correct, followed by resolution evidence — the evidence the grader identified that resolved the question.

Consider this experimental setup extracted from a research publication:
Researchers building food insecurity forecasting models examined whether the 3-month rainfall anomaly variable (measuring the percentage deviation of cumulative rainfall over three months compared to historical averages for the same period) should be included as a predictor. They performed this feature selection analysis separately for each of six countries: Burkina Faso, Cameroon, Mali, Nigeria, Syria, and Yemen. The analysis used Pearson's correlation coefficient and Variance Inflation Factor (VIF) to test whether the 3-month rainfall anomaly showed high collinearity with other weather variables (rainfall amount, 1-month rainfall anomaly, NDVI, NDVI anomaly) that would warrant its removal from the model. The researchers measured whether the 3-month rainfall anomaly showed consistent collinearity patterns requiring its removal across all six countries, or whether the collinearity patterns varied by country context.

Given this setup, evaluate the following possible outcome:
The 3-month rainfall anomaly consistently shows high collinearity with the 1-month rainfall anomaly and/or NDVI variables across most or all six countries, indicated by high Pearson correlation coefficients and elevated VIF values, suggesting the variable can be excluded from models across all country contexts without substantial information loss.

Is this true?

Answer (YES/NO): NO